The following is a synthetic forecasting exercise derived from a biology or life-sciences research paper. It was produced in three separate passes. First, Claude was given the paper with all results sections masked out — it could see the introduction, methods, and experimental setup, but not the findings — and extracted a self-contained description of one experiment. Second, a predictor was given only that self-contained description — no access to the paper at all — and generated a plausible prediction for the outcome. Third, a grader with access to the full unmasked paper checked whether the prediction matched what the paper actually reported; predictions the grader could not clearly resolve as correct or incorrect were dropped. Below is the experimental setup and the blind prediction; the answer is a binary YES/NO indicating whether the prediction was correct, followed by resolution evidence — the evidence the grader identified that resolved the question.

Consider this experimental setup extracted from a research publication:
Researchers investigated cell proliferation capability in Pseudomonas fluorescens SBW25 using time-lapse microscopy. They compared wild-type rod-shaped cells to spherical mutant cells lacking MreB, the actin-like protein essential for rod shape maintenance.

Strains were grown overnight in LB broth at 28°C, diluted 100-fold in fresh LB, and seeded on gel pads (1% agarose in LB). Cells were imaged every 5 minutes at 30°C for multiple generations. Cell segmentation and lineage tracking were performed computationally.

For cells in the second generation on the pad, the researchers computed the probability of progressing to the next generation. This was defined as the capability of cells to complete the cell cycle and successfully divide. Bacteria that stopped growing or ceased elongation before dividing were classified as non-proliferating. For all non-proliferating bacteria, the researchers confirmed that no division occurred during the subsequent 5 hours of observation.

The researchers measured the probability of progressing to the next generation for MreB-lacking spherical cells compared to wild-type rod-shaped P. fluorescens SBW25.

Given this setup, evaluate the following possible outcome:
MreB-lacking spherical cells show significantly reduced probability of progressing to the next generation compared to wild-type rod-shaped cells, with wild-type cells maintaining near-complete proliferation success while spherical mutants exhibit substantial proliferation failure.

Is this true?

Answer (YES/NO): YES